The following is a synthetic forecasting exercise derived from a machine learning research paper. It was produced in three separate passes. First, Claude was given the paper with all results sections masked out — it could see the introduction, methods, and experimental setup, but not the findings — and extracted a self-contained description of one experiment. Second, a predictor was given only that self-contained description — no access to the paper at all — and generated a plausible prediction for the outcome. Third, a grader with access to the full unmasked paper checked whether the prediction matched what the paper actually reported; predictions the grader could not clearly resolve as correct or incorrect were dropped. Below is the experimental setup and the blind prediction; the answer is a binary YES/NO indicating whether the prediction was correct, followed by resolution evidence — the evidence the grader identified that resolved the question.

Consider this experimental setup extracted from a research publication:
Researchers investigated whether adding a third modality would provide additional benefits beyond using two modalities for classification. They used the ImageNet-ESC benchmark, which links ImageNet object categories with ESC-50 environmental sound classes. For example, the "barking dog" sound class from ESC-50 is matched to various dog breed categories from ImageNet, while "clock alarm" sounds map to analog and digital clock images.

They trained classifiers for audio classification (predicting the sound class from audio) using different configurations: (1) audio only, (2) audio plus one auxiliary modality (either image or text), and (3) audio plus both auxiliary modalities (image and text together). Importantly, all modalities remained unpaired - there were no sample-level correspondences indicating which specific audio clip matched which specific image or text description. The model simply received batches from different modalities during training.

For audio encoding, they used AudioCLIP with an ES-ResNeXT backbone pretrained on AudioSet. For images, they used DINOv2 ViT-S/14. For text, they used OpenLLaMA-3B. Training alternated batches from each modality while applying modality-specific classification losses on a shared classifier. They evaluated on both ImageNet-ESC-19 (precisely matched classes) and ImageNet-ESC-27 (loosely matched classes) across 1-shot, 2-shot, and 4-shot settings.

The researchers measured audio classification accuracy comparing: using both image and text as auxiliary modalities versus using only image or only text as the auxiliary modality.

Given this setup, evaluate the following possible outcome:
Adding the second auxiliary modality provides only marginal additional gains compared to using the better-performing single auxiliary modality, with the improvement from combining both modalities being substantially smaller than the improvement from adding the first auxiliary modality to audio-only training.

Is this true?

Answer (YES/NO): NO